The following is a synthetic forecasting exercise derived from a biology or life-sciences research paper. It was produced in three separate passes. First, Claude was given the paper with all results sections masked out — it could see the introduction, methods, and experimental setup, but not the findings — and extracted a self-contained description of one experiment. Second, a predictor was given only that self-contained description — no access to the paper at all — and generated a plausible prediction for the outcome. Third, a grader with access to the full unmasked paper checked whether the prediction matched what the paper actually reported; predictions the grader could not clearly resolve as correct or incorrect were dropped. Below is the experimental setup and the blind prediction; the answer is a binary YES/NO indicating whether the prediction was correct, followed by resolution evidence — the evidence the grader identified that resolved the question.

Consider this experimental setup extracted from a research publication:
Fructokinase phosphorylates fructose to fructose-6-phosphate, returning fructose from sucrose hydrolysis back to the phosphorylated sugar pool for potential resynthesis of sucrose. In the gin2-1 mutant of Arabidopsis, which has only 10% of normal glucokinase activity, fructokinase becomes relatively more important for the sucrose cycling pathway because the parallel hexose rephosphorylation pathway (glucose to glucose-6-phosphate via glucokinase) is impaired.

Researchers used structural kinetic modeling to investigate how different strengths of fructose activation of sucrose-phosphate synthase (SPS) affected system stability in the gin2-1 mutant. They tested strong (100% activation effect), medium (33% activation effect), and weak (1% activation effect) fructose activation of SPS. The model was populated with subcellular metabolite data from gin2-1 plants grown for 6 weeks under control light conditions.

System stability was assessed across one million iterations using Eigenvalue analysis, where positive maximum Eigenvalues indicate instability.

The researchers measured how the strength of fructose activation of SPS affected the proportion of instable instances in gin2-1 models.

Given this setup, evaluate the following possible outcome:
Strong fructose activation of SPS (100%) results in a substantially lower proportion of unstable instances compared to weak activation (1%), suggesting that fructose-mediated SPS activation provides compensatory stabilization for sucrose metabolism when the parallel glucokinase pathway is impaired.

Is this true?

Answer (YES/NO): NO